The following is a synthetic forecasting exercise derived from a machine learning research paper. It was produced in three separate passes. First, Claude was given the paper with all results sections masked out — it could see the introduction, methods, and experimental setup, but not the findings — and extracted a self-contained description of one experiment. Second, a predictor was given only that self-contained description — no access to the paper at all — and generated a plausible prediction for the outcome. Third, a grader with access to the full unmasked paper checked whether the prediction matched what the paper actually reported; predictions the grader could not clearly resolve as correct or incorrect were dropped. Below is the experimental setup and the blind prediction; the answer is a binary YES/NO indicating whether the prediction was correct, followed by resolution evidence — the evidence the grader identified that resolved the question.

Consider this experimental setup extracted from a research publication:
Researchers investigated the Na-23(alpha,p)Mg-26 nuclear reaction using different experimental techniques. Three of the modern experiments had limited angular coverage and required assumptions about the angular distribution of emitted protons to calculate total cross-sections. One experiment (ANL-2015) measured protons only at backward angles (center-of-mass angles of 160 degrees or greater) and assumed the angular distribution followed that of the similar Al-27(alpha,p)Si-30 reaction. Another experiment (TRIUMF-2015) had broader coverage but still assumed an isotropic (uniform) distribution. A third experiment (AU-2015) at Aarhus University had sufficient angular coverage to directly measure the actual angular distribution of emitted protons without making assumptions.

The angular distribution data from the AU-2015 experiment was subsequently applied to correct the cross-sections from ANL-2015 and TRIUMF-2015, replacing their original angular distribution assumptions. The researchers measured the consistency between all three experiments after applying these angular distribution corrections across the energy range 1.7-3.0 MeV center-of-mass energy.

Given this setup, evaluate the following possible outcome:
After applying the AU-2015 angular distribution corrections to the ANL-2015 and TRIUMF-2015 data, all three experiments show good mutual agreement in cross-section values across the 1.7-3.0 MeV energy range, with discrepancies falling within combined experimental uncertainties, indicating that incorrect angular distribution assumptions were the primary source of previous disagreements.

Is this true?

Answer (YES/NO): YES